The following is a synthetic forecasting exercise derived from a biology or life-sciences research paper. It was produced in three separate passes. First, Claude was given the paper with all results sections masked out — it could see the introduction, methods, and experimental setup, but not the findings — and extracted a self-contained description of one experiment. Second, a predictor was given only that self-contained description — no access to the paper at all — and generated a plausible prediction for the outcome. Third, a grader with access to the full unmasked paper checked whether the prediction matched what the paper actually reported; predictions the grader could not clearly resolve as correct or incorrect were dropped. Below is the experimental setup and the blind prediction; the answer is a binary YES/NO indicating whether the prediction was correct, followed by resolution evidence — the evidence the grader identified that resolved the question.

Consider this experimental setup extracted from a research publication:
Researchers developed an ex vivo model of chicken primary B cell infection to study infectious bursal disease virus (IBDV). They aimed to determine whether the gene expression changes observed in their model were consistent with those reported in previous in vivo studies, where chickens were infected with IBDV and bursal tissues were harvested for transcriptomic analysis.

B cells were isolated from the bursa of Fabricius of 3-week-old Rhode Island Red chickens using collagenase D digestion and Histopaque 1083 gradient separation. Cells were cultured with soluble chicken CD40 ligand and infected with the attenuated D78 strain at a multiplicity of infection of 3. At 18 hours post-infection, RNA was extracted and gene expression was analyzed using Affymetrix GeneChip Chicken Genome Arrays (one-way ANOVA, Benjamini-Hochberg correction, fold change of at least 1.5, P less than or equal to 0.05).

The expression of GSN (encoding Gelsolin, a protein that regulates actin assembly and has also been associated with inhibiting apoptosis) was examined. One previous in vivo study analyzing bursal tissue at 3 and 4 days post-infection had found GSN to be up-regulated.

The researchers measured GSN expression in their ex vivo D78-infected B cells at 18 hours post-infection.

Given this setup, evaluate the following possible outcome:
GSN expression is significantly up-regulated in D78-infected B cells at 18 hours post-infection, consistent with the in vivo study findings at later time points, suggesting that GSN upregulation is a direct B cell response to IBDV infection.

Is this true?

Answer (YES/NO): NO